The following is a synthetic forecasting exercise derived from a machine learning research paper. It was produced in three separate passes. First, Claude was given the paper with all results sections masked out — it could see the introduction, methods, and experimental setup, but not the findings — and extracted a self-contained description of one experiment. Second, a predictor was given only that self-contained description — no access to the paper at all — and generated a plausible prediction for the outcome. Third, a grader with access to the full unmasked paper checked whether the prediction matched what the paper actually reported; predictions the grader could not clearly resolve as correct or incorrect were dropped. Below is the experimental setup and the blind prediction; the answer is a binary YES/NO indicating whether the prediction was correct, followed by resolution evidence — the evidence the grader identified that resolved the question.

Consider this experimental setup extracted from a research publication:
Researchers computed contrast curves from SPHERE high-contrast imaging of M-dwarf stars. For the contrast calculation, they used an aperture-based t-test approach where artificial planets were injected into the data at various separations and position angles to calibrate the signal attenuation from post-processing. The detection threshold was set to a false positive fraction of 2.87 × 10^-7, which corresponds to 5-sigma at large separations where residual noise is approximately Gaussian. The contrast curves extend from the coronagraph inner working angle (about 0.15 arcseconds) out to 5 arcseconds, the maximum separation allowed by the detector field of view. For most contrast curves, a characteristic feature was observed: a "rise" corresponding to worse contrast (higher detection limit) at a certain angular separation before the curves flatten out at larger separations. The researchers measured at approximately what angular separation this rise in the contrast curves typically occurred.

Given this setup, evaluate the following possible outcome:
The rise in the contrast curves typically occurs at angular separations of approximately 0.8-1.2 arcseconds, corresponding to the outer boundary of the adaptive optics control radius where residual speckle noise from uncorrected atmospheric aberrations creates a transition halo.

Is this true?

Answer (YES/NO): YES